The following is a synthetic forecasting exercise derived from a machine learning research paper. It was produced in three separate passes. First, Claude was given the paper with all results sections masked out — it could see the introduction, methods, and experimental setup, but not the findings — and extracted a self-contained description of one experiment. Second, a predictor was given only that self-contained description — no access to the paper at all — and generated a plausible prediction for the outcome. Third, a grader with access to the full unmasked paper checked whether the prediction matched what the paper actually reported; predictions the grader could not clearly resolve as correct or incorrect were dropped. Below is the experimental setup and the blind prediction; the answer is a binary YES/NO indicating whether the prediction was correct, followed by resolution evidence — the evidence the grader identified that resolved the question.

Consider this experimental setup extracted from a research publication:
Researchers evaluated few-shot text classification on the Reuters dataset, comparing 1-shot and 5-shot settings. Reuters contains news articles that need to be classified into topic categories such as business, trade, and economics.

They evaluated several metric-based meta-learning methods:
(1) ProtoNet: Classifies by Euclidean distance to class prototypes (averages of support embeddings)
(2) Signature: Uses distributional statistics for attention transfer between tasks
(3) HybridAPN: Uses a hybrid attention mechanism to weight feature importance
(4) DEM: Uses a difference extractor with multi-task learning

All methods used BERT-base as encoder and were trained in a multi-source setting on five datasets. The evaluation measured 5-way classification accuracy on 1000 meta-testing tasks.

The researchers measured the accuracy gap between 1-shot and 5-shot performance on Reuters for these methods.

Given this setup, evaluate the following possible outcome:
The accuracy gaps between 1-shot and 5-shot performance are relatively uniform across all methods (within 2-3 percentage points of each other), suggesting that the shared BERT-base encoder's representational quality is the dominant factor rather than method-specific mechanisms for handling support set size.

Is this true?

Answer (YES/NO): NO